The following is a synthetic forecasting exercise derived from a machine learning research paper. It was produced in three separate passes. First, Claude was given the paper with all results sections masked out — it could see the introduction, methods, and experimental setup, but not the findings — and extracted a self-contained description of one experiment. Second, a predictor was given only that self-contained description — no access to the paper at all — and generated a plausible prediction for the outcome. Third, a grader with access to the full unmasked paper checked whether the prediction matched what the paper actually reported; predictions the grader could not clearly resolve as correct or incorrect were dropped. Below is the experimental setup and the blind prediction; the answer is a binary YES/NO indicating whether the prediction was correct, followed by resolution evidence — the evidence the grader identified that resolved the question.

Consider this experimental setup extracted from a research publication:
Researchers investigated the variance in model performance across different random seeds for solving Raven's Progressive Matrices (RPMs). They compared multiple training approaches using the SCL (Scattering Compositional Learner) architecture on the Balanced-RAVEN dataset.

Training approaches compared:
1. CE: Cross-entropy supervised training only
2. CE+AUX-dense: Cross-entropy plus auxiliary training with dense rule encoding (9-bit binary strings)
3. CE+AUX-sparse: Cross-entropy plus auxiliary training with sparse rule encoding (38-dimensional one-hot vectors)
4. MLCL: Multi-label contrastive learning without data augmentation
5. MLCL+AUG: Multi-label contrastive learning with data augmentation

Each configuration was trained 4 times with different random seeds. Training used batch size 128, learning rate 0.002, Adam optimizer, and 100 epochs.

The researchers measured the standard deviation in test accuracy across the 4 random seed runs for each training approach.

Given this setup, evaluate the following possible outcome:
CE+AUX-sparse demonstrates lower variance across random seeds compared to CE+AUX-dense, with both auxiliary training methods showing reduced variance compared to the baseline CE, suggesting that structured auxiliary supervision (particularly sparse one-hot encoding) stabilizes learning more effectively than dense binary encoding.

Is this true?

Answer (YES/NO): NO